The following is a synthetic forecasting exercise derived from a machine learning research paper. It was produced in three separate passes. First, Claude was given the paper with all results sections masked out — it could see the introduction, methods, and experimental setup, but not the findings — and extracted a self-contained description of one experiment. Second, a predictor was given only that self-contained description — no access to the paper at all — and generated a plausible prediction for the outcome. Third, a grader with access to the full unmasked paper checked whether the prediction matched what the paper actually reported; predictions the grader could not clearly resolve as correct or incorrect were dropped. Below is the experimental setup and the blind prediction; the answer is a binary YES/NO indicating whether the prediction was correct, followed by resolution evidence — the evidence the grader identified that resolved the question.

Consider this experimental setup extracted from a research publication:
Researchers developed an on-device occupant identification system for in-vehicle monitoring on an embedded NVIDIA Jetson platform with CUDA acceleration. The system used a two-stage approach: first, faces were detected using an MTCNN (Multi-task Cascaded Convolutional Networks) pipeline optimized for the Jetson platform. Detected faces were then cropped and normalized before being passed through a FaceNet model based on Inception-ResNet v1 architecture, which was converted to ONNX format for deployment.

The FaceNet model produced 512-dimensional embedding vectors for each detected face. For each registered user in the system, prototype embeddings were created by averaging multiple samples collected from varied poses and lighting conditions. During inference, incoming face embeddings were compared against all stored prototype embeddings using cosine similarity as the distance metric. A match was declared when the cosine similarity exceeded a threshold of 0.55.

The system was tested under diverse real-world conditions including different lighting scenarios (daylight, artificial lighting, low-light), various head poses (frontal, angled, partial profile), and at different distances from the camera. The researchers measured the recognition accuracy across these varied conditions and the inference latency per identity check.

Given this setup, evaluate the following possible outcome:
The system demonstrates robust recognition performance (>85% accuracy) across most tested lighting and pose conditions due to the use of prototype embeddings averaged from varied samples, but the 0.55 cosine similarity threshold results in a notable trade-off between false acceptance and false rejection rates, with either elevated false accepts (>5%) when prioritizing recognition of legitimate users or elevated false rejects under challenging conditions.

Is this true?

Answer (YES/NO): NO